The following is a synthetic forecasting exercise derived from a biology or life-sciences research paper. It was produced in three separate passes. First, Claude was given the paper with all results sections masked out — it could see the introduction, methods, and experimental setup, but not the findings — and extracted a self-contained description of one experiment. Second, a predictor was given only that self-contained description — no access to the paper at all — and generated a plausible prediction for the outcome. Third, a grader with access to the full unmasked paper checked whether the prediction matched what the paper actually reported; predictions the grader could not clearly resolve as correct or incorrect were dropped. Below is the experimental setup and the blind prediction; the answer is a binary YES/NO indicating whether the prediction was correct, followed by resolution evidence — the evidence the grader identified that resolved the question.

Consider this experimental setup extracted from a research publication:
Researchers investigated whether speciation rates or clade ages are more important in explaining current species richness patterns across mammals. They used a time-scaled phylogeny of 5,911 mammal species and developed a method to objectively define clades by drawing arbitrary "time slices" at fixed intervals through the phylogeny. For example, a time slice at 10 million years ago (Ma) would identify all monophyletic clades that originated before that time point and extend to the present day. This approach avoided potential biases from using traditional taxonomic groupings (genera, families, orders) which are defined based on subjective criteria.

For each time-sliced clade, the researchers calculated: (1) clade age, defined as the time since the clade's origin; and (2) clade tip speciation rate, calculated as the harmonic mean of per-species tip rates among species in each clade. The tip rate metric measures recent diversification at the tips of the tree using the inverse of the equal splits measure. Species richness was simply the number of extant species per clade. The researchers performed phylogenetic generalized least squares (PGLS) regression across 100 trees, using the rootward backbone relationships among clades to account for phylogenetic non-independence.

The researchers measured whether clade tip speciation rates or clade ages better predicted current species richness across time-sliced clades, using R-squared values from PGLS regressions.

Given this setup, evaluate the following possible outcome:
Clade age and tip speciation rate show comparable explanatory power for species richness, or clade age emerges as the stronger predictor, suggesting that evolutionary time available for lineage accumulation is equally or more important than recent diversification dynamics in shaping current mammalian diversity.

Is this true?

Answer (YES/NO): NO